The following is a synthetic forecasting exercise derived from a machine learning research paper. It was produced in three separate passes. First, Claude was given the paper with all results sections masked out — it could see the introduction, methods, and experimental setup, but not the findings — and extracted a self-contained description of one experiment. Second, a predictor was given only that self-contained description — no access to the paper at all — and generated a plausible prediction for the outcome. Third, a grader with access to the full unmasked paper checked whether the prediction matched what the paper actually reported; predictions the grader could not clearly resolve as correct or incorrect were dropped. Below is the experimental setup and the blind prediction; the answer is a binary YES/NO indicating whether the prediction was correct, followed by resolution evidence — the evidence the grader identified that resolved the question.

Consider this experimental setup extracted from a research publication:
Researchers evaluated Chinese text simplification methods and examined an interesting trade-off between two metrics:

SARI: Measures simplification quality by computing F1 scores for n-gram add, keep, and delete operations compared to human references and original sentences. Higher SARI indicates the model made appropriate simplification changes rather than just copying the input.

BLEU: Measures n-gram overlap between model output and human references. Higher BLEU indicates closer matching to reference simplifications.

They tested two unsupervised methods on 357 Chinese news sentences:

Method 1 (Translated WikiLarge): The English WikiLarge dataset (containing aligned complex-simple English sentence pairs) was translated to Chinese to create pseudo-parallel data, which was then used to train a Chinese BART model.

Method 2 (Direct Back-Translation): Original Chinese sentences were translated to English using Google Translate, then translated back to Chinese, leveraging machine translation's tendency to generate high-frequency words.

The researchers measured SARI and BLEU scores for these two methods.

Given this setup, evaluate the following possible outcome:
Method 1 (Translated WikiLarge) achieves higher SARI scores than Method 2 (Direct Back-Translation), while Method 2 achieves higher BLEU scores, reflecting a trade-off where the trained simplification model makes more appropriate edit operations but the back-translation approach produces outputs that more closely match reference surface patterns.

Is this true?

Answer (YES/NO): NO